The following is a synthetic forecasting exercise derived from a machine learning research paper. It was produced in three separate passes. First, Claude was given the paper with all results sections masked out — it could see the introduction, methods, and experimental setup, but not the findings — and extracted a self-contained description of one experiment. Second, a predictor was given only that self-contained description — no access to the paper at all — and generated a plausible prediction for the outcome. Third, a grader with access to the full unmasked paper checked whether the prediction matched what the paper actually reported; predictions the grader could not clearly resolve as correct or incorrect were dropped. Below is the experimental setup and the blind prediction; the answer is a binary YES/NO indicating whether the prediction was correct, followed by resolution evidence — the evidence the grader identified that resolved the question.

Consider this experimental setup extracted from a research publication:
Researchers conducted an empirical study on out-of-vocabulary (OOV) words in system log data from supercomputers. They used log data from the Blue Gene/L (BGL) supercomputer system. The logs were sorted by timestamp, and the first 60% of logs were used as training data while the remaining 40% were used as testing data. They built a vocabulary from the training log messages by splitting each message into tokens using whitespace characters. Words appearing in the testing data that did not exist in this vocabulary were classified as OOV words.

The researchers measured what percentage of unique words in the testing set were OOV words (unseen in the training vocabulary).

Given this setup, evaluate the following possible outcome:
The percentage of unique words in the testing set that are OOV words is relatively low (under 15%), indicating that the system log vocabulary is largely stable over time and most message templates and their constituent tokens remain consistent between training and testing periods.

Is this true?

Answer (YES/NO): NO